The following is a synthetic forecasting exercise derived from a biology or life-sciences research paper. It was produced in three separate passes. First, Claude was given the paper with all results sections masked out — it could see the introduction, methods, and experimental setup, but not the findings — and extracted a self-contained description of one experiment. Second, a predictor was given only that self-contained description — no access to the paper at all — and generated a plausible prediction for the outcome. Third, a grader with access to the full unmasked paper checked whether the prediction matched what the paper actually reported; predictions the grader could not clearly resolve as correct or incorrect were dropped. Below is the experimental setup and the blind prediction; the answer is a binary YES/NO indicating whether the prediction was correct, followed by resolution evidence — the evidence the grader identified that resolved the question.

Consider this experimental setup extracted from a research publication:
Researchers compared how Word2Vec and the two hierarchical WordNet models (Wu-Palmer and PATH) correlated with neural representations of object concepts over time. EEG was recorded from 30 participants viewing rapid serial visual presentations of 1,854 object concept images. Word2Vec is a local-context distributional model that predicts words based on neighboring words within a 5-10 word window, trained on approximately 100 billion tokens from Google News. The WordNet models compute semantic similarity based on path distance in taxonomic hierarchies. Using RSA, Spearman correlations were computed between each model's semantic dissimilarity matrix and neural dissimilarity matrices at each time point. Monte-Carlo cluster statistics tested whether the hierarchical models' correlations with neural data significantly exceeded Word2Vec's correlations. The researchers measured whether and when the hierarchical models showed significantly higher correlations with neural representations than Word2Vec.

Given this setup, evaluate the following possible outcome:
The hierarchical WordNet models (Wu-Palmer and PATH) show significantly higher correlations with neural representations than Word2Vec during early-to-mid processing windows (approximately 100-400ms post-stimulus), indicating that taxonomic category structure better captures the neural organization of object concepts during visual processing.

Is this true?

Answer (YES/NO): NO